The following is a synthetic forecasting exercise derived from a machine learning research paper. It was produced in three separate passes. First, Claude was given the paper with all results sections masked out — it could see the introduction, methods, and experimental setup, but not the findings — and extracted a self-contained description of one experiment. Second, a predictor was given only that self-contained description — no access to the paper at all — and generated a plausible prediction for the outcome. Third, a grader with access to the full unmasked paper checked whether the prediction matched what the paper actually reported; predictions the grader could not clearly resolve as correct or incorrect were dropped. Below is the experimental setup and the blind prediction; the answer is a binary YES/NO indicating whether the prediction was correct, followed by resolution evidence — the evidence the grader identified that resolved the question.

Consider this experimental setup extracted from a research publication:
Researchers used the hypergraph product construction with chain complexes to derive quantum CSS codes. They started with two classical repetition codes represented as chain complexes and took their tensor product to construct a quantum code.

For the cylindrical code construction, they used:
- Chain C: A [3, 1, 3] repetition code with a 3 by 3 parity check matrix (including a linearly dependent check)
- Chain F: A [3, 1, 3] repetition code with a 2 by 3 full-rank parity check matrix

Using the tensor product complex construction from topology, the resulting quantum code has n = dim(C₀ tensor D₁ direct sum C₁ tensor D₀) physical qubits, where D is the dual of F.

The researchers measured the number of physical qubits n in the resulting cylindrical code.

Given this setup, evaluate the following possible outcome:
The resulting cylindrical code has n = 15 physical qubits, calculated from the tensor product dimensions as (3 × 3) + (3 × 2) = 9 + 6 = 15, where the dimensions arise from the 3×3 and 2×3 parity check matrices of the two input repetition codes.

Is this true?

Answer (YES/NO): YES